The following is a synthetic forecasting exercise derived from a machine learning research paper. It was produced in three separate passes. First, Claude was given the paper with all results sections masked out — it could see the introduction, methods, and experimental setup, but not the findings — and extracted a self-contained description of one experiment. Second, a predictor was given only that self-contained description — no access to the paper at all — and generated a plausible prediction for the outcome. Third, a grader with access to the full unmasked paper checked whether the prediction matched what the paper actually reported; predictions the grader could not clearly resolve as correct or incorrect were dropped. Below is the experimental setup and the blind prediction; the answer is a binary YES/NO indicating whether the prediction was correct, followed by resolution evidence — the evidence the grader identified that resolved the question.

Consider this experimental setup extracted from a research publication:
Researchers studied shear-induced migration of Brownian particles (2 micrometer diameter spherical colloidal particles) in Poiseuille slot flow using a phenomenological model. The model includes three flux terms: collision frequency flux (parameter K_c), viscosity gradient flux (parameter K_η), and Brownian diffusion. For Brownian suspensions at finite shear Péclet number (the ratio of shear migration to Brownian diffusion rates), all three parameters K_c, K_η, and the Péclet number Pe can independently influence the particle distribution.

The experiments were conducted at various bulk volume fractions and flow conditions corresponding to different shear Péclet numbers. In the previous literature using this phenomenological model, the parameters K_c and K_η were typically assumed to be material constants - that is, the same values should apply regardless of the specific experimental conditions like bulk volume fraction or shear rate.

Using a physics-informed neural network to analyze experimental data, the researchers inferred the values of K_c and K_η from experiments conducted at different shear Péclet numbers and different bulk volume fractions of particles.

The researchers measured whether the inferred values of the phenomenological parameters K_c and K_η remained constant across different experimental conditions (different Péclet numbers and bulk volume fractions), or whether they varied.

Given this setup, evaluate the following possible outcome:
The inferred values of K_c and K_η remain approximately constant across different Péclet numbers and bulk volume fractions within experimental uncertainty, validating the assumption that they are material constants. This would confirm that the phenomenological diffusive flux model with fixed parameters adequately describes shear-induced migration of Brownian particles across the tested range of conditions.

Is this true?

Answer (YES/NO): NO